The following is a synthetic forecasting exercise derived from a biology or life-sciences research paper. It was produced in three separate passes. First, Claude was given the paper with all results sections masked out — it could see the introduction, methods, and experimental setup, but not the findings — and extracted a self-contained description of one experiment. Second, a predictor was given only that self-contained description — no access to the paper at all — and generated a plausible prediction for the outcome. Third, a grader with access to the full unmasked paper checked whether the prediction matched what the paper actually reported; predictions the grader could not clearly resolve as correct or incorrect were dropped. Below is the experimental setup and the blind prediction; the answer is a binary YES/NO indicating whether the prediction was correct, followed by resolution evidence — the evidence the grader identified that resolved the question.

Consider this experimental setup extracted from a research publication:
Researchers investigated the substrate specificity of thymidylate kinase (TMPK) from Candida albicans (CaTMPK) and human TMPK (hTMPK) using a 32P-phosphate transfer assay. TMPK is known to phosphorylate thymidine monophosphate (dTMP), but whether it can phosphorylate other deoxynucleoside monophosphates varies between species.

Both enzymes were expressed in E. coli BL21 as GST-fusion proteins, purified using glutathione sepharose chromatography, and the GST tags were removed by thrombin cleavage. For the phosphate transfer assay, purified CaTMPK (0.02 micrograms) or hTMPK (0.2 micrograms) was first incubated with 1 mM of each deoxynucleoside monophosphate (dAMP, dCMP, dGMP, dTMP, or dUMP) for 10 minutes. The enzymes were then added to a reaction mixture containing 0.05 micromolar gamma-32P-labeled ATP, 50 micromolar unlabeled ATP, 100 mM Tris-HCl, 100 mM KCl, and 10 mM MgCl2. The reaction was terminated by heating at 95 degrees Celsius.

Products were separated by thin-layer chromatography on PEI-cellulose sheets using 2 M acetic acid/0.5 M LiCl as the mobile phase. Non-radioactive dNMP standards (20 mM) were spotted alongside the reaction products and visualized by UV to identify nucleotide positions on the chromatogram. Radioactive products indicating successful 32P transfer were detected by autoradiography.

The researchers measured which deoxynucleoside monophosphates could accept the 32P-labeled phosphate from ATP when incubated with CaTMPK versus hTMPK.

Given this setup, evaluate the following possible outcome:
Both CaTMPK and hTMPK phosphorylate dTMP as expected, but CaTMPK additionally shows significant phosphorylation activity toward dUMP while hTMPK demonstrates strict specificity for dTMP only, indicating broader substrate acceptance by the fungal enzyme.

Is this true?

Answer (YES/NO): YES